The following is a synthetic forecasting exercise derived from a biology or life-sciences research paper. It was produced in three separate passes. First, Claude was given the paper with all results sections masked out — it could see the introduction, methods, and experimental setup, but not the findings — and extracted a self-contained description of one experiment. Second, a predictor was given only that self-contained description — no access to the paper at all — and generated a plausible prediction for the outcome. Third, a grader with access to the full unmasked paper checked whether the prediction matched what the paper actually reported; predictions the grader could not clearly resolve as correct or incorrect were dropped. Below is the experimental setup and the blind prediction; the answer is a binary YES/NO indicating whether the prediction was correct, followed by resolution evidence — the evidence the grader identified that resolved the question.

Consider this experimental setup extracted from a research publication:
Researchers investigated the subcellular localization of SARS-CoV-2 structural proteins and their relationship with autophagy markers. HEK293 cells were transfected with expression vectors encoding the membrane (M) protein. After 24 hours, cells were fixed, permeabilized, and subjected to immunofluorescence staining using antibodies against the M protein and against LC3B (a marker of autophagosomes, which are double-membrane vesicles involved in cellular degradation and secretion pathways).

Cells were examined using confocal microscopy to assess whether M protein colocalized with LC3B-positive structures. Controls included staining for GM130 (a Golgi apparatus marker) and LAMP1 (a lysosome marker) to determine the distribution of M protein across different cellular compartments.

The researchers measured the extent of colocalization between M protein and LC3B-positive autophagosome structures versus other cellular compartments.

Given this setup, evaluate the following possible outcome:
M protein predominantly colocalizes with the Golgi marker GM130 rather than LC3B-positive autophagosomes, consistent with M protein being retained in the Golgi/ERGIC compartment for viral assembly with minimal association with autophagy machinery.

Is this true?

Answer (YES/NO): NO